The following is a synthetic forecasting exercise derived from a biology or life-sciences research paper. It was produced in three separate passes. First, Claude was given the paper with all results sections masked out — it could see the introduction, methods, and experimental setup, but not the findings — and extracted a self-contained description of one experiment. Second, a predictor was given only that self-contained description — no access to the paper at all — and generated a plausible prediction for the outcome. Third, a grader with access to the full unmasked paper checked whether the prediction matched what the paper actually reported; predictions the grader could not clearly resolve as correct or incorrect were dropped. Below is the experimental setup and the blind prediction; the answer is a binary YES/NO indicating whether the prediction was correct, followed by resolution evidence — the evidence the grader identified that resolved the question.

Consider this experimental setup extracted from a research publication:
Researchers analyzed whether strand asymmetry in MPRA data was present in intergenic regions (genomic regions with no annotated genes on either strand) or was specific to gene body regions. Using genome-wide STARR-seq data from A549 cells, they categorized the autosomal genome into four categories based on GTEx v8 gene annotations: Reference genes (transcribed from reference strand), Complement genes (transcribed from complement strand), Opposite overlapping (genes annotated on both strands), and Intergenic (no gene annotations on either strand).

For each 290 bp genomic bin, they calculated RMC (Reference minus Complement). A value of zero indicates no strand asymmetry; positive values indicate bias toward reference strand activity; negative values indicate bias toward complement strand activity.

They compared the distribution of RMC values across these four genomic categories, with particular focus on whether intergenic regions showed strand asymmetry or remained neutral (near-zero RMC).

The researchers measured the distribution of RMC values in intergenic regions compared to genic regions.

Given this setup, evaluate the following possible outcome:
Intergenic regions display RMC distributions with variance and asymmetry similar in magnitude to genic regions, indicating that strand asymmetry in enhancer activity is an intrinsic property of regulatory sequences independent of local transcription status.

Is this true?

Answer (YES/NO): NO